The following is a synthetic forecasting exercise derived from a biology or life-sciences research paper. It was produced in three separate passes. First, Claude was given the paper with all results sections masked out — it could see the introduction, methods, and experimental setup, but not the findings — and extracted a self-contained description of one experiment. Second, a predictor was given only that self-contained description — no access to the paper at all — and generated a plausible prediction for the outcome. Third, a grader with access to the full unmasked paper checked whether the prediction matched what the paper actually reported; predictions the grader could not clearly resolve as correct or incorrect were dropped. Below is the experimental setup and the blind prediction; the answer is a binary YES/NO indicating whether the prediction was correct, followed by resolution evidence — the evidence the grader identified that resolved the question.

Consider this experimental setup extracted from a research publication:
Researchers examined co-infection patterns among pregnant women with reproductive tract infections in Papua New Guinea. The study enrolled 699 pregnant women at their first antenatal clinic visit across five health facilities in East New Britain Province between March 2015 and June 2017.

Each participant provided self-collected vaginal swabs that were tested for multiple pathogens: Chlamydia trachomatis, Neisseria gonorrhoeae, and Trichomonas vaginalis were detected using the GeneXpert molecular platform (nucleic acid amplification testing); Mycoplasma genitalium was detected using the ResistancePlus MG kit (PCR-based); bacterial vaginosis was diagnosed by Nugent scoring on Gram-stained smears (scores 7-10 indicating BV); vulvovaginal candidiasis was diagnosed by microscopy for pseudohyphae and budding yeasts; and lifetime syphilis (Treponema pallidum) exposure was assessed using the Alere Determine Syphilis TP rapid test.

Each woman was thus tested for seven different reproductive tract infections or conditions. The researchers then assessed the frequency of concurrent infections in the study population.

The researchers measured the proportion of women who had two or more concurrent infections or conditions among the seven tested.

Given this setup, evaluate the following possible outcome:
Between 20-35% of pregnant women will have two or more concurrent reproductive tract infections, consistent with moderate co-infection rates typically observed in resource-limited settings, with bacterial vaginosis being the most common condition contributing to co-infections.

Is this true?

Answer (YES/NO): NO